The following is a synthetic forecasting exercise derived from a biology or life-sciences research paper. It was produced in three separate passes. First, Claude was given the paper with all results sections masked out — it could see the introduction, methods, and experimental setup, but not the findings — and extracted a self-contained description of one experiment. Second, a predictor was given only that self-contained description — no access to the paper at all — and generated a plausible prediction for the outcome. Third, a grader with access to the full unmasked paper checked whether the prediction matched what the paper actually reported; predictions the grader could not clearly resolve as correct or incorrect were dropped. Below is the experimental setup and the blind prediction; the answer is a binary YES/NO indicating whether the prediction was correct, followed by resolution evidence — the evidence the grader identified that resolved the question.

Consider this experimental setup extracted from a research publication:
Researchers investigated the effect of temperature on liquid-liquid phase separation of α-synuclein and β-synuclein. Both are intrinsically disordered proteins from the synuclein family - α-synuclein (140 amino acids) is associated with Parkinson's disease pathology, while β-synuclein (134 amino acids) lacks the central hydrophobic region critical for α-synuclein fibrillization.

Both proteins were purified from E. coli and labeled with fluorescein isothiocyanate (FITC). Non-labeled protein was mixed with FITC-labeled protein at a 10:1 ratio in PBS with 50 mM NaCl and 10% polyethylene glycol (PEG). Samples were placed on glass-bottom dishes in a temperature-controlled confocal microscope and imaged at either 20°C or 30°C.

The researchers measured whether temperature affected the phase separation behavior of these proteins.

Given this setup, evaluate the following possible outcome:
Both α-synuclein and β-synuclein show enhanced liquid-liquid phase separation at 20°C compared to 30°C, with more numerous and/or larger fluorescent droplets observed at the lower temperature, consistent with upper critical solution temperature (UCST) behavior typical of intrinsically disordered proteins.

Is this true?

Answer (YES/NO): NO